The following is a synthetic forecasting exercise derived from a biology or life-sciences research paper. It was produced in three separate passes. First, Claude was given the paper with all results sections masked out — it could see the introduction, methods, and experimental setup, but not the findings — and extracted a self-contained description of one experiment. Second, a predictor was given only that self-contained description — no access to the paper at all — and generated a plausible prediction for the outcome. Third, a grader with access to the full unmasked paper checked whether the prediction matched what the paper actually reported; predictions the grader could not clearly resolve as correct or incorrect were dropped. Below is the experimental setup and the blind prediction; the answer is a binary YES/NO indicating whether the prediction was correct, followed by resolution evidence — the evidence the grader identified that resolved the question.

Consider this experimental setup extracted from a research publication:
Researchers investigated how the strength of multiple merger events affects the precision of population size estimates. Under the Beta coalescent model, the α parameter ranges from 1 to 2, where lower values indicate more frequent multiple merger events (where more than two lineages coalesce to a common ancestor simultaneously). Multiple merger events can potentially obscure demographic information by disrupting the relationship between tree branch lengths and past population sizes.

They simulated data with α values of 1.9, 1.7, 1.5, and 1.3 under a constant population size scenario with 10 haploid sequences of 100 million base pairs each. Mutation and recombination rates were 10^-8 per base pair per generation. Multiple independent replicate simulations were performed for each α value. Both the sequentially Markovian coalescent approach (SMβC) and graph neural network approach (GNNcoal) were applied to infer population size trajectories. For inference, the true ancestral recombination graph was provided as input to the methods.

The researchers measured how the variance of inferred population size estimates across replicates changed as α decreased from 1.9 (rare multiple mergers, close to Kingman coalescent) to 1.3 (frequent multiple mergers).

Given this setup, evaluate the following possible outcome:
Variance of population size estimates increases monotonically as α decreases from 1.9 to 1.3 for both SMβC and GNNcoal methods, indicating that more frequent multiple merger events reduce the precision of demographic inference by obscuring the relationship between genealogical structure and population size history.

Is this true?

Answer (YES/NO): NO